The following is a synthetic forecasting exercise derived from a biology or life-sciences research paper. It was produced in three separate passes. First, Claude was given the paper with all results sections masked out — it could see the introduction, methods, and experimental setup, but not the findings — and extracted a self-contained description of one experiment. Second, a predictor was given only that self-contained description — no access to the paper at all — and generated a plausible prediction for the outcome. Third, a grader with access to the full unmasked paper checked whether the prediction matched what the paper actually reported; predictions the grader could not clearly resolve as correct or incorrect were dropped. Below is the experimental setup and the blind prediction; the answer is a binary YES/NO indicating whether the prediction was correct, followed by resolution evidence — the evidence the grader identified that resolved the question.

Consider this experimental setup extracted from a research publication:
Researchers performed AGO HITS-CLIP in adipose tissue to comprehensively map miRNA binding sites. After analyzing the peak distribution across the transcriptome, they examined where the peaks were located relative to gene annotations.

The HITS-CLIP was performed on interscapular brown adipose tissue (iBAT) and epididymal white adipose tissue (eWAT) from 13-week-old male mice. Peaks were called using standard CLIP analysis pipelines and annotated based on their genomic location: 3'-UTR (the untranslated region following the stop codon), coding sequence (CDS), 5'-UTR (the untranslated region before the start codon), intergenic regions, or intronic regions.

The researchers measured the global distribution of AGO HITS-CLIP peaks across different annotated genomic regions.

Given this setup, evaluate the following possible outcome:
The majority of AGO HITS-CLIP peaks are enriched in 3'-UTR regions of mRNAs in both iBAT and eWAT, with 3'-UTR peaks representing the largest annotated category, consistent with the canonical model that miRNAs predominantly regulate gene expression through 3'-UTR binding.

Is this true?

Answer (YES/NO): YES